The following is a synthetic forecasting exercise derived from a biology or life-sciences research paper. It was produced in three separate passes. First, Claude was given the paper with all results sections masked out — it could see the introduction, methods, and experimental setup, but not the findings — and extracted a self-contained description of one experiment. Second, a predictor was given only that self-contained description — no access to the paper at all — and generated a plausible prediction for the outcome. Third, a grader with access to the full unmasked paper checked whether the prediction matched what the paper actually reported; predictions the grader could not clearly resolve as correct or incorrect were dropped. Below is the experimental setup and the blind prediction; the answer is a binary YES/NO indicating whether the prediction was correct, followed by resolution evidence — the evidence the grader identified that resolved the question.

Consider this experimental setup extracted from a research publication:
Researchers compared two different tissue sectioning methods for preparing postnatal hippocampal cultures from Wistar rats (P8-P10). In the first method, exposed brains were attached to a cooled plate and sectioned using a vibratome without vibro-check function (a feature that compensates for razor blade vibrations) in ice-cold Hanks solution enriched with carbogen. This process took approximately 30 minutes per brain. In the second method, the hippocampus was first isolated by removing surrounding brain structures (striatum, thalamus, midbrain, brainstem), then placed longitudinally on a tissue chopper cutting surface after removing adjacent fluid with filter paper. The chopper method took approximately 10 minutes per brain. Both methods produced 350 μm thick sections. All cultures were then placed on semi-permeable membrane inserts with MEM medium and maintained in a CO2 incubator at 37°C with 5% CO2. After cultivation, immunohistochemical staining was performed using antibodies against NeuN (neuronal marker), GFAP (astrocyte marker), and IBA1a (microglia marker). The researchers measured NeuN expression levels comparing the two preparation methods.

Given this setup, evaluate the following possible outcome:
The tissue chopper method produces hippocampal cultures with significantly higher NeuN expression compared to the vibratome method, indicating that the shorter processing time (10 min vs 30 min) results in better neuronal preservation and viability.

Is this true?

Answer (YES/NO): YES